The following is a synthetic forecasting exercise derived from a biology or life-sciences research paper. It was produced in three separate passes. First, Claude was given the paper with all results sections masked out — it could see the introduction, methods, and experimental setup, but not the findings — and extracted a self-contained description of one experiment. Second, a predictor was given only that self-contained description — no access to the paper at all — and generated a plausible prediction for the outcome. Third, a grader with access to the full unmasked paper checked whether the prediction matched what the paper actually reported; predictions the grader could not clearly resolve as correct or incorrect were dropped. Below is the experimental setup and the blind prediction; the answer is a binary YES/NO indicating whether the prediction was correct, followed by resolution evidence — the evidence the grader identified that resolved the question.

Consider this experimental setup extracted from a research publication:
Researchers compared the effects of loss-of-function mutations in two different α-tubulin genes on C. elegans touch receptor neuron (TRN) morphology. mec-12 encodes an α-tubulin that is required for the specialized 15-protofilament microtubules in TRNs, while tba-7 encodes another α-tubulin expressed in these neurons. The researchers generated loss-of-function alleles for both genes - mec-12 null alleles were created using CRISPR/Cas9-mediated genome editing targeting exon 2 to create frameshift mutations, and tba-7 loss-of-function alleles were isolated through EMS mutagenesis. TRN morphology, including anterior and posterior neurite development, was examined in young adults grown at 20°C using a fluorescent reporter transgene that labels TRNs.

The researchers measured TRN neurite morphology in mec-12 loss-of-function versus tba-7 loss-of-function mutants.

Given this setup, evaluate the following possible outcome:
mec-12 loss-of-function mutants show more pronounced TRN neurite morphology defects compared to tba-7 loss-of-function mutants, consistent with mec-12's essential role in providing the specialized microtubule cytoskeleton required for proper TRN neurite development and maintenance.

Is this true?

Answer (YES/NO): NO